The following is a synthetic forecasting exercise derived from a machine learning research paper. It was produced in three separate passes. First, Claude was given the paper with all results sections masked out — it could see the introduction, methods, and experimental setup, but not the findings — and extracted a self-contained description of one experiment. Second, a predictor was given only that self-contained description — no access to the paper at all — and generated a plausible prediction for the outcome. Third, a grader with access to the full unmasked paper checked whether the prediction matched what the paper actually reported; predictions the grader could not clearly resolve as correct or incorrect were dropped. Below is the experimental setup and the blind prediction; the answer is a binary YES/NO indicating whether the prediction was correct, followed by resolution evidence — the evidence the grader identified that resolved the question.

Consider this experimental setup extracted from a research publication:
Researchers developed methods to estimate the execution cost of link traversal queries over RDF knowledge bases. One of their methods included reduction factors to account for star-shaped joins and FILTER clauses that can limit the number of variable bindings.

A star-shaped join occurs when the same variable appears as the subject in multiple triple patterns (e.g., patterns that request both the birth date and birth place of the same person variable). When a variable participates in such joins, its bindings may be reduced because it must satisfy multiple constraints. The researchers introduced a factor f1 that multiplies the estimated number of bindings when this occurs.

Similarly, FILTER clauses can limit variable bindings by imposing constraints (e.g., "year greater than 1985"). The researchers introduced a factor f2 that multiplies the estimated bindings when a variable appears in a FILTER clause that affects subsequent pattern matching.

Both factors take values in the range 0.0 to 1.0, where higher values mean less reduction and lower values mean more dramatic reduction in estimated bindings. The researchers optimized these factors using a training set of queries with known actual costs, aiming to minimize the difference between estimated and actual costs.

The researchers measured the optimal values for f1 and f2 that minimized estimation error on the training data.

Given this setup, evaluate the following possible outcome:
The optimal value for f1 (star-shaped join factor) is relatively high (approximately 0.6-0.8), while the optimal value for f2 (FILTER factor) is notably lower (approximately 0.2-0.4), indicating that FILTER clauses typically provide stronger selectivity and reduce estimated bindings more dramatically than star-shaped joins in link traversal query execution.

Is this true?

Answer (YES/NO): NO